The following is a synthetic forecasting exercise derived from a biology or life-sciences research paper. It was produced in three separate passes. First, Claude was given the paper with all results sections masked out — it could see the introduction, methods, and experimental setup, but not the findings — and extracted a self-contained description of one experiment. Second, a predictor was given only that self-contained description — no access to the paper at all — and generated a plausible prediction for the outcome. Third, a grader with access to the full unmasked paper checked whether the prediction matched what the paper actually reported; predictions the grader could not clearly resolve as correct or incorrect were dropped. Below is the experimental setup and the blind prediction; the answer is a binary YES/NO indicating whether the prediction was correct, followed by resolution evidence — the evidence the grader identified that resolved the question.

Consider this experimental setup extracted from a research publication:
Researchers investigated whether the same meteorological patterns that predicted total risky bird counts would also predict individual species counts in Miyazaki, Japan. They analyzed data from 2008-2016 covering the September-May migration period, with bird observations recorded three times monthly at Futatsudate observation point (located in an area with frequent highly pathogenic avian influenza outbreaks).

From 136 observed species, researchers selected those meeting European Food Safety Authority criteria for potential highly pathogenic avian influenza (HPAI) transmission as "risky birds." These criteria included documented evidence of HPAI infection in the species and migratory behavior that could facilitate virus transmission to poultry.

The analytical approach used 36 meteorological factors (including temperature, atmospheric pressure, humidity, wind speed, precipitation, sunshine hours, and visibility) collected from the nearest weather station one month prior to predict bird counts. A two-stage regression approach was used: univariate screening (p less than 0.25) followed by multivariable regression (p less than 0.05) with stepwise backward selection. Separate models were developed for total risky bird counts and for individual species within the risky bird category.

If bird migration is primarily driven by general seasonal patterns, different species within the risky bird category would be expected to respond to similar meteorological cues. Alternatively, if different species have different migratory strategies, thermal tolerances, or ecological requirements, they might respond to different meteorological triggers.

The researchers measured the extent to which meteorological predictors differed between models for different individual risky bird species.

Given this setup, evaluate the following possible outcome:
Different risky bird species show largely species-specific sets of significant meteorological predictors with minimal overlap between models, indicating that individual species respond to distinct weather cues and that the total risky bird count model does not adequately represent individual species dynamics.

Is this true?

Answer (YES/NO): YES